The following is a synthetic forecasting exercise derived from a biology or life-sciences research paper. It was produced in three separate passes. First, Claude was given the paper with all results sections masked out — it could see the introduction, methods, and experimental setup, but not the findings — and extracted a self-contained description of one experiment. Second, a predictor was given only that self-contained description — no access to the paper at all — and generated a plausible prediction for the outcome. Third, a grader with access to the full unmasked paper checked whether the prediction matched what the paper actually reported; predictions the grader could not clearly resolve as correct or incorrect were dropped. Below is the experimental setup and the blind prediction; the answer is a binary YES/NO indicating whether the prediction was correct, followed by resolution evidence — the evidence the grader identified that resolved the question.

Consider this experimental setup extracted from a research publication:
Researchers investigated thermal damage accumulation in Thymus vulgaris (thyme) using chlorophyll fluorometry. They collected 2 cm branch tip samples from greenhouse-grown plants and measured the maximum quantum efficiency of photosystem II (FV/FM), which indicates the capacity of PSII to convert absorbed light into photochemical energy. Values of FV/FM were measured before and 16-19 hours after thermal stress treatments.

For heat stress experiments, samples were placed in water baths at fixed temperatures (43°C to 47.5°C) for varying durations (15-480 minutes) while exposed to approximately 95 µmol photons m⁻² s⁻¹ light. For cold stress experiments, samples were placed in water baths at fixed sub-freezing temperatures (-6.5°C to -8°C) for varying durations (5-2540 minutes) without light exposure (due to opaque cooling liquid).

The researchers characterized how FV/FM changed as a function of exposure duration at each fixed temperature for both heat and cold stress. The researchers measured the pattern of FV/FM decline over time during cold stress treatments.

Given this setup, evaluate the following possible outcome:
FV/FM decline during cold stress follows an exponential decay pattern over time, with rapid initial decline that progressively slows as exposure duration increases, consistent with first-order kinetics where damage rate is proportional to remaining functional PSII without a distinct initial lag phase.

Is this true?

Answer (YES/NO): NO